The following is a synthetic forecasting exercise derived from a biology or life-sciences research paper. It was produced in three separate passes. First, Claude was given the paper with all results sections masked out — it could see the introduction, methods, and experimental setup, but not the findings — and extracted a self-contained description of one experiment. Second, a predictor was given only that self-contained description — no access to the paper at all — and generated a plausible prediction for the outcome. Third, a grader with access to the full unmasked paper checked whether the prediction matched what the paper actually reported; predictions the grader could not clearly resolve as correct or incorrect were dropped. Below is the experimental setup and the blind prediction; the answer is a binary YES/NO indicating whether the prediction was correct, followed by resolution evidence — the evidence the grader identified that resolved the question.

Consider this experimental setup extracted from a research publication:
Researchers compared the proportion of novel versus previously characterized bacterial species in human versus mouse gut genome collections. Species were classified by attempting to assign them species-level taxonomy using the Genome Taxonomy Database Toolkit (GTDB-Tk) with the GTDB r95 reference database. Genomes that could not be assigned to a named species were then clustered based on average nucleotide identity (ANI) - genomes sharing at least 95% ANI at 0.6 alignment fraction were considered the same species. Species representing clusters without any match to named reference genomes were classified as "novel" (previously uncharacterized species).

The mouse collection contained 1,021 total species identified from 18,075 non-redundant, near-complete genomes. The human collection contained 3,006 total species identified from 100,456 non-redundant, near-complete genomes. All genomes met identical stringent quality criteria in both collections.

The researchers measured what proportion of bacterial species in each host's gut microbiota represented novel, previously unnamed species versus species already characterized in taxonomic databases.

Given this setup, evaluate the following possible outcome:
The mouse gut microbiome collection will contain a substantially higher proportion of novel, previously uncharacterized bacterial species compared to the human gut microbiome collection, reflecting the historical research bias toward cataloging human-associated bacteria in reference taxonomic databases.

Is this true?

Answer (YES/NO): YES